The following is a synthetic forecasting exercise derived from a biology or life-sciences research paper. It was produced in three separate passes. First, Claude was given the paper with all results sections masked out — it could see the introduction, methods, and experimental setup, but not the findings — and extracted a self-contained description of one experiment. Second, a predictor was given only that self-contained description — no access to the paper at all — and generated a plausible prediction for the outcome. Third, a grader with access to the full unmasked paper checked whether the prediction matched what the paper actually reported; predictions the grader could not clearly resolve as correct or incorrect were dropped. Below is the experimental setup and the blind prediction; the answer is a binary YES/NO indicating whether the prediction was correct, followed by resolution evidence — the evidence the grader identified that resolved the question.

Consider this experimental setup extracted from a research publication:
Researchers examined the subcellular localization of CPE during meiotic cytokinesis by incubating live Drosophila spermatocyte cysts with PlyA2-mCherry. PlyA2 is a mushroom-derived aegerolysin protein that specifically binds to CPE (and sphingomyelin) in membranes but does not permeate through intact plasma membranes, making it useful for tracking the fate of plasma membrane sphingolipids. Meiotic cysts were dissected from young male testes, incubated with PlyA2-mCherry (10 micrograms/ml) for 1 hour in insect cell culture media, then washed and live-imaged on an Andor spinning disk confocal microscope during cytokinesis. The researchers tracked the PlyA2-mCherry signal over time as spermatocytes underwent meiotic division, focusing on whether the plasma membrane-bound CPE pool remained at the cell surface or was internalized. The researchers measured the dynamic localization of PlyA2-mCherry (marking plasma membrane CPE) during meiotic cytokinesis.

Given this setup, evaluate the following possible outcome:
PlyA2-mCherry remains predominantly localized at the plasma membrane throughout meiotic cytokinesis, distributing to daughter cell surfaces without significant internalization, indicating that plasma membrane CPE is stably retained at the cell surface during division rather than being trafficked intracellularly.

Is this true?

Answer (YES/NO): NO